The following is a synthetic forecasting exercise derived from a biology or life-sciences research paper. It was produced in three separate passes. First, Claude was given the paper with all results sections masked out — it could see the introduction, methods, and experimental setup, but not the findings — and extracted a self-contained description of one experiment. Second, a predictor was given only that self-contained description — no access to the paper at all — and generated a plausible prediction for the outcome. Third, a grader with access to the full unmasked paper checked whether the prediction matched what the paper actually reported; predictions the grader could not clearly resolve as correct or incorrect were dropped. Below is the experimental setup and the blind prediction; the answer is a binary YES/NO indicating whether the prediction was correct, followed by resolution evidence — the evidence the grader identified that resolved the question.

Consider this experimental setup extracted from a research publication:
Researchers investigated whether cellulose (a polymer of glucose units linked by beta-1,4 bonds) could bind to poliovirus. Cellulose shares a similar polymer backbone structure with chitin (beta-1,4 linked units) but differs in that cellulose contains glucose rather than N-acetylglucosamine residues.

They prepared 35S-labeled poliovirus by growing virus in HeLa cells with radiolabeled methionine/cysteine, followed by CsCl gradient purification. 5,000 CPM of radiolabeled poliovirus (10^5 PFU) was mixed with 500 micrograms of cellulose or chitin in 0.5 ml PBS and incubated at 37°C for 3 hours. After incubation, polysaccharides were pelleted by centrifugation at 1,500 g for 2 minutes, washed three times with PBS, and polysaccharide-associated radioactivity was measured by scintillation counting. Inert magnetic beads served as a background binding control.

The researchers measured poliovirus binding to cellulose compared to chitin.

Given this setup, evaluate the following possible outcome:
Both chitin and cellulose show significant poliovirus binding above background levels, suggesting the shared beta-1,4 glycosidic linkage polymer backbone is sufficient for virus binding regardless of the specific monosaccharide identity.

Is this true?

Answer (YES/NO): NO